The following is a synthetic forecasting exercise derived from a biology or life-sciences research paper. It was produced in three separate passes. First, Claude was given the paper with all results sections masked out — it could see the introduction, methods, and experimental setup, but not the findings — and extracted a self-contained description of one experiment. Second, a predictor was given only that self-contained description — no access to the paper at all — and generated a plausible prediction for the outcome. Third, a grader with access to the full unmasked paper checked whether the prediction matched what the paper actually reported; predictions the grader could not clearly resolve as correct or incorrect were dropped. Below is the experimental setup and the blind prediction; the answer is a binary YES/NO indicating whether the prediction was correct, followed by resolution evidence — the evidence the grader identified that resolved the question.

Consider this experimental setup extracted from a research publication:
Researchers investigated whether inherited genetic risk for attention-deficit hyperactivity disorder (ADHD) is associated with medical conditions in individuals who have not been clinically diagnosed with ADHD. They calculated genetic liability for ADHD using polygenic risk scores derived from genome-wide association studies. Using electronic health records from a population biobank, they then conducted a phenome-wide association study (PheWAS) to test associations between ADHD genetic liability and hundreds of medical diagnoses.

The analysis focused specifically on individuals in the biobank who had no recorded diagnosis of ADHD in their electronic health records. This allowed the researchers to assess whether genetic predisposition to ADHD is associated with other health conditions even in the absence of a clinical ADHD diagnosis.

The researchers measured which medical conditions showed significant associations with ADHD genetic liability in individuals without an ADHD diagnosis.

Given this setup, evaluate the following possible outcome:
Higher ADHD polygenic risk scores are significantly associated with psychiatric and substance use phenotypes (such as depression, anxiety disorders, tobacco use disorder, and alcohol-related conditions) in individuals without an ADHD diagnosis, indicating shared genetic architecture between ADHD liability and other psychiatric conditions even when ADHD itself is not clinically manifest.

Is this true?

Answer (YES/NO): NO